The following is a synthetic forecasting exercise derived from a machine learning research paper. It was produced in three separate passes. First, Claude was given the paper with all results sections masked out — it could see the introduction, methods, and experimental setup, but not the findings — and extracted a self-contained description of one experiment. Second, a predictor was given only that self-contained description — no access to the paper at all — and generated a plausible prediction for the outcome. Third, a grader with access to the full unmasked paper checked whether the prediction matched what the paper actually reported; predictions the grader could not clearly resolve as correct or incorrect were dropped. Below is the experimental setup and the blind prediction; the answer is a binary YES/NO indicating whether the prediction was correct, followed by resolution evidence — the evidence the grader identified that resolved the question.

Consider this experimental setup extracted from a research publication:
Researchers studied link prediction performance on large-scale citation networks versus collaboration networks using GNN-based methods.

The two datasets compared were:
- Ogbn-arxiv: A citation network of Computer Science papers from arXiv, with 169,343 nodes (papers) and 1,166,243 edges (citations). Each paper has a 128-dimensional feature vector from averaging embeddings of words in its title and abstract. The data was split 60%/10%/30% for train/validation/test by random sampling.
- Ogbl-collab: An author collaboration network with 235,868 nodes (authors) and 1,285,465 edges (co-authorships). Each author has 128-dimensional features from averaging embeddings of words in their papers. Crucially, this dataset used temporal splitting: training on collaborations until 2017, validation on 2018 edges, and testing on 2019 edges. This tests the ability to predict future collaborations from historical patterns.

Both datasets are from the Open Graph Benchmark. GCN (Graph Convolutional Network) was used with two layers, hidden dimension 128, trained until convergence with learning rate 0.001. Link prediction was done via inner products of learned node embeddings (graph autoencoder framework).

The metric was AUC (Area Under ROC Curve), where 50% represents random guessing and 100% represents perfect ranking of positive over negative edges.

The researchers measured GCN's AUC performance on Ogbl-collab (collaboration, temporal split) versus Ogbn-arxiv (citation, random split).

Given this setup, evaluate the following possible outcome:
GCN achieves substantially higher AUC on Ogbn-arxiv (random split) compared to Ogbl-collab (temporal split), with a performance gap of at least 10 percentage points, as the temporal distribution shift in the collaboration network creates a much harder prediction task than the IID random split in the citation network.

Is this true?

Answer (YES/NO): NO